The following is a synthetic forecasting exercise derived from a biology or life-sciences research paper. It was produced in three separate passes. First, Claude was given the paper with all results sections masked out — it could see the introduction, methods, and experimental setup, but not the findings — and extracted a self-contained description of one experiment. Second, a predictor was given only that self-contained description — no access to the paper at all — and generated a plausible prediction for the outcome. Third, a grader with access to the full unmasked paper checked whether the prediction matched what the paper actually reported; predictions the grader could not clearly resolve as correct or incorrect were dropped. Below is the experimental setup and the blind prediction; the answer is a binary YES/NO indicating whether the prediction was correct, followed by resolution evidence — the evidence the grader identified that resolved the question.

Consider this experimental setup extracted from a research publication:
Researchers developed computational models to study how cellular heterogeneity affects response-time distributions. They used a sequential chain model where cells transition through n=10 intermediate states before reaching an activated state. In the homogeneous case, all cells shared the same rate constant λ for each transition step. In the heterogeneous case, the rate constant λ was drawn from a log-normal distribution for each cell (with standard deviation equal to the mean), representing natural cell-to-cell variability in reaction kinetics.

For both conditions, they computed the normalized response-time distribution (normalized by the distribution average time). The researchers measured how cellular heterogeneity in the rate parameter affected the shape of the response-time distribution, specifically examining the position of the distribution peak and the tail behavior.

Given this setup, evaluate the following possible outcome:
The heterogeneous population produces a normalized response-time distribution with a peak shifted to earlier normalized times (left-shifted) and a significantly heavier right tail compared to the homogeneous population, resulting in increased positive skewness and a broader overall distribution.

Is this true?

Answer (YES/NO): YES